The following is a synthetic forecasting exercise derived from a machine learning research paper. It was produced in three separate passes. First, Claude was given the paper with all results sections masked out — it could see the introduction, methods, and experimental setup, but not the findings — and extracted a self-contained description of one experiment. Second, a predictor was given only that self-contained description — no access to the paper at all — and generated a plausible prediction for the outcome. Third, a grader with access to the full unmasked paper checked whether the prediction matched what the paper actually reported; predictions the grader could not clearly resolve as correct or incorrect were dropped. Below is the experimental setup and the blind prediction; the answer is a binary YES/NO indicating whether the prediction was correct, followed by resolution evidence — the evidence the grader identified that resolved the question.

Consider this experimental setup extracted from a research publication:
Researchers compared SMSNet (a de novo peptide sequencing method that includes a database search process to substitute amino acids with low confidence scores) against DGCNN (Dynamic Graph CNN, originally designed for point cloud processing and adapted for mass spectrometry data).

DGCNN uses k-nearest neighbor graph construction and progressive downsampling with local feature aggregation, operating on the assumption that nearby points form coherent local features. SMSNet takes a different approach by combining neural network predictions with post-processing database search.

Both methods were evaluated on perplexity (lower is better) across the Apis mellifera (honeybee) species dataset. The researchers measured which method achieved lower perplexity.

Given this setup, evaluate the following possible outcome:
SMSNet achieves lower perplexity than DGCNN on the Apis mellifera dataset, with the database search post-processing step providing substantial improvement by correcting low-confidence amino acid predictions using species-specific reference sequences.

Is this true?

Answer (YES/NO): YES